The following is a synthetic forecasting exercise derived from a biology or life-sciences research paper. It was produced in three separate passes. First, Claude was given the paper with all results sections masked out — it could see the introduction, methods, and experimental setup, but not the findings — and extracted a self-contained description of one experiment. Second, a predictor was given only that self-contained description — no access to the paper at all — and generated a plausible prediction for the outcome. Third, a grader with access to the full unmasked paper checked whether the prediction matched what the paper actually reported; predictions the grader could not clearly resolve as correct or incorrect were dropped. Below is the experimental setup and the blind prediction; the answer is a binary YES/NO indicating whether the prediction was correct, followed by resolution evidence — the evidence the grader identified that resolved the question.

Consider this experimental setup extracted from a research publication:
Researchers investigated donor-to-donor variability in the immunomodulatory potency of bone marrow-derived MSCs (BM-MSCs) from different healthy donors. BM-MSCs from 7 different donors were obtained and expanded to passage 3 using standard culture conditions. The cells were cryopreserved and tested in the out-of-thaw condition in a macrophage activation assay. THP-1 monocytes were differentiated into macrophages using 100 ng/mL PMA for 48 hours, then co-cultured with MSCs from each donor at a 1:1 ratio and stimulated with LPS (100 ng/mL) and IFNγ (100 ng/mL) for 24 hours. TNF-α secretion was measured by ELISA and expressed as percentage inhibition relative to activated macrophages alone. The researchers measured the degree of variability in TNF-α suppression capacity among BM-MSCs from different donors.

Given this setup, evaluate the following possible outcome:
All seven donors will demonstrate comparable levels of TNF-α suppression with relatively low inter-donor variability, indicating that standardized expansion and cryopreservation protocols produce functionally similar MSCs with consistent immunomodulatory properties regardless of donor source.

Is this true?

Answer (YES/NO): NO